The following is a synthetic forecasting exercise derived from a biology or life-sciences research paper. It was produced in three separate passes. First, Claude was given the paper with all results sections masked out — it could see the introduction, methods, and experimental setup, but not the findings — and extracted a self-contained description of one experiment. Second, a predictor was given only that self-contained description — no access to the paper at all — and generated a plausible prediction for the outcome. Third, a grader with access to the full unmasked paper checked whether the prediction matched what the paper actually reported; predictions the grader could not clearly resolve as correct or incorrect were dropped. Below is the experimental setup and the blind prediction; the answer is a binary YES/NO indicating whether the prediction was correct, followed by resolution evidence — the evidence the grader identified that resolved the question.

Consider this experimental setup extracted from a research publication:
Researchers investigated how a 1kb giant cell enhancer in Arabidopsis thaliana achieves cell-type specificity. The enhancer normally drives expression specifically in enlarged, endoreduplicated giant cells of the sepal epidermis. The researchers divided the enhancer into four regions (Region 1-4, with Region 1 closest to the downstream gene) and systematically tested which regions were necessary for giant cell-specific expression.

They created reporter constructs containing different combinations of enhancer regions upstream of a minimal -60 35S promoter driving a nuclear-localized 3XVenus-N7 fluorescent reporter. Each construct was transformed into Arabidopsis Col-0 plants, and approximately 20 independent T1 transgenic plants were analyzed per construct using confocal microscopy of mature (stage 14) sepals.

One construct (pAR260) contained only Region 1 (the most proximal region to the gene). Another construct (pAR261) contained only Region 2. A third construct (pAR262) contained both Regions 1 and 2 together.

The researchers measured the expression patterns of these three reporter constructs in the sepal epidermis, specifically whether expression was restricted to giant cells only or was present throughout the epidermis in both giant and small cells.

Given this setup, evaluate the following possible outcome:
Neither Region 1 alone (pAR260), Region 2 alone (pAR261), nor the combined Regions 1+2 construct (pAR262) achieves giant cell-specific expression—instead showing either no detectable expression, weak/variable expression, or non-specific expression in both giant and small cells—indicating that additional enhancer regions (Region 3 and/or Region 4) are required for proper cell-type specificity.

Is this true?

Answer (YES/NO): NO